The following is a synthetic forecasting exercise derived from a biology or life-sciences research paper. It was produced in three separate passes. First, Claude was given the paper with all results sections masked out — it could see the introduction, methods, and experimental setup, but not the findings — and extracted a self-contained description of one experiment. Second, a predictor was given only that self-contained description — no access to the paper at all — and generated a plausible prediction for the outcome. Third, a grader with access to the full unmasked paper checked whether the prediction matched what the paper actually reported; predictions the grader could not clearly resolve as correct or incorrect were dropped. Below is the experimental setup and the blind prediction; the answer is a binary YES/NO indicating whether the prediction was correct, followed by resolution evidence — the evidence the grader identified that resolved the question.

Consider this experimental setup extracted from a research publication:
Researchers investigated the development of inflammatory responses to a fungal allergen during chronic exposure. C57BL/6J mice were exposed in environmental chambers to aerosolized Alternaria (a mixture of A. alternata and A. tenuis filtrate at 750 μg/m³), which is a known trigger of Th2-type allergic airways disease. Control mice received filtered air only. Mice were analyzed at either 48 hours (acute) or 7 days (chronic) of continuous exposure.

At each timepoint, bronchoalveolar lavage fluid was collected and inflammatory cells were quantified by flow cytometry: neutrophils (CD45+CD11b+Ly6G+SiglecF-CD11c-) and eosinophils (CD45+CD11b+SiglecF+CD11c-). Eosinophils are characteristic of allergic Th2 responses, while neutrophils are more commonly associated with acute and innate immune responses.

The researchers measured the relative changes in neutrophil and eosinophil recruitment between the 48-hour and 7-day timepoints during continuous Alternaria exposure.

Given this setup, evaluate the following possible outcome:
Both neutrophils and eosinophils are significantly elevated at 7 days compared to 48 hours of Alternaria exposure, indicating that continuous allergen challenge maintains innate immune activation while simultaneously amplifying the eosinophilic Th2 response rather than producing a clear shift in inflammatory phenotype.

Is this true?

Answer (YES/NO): YES